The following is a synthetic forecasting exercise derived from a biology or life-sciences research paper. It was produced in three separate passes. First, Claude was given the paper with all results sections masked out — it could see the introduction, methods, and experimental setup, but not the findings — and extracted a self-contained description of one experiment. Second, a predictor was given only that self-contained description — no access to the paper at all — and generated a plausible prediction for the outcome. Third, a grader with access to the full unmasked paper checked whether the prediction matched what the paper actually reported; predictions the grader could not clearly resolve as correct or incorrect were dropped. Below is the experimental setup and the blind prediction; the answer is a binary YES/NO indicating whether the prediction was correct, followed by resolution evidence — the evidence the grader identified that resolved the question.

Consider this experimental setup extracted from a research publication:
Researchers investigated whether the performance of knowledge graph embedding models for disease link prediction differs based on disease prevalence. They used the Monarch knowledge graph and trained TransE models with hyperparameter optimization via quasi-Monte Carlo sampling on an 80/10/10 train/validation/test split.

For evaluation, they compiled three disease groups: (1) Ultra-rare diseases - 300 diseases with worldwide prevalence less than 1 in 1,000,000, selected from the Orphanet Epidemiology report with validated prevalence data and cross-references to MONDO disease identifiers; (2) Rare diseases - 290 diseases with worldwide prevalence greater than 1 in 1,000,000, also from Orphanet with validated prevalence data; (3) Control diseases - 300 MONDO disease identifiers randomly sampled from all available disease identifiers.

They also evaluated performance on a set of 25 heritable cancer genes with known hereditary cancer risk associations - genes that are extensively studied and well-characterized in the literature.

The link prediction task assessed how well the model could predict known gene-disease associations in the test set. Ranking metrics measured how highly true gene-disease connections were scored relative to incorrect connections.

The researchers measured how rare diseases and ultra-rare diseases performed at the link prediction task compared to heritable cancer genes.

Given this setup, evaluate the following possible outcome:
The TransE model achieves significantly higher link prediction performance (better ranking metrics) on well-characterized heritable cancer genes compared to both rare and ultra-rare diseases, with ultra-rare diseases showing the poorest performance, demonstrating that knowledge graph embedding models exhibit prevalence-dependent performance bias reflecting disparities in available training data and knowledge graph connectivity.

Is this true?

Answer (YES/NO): YES